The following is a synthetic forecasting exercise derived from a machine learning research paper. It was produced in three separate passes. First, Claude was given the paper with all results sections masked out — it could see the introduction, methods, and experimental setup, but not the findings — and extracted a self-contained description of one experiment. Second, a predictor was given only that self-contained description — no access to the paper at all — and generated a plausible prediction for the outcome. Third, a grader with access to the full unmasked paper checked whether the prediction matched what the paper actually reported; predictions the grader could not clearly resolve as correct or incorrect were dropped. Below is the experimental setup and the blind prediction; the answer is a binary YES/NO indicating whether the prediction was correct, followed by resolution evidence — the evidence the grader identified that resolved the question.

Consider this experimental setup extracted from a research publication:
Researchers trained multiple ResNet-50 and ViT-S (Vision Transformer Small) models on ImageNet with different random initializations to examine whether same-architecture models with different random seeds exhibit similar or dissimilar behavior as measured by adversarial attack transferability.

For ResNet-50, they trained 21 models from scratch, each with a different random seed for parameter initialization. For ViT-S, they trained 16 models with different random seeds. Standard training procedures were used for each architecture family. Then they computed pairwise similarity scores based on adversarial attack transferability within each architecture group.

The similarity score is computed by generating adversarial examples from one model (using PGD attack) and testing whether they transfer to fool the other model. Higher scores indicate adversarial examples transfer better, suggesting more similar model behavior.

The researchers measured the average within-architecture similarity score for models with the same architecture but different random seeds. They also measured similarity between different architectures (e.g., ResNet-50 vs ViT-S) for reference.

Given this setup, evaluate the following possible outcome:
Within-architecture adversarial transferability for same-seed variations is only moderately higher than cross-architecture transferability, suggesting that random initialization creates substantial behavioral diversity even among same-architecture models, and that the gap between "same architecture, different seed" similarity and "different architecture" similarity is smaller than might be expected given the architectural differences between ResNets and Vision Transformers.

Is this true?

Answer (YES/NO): NO